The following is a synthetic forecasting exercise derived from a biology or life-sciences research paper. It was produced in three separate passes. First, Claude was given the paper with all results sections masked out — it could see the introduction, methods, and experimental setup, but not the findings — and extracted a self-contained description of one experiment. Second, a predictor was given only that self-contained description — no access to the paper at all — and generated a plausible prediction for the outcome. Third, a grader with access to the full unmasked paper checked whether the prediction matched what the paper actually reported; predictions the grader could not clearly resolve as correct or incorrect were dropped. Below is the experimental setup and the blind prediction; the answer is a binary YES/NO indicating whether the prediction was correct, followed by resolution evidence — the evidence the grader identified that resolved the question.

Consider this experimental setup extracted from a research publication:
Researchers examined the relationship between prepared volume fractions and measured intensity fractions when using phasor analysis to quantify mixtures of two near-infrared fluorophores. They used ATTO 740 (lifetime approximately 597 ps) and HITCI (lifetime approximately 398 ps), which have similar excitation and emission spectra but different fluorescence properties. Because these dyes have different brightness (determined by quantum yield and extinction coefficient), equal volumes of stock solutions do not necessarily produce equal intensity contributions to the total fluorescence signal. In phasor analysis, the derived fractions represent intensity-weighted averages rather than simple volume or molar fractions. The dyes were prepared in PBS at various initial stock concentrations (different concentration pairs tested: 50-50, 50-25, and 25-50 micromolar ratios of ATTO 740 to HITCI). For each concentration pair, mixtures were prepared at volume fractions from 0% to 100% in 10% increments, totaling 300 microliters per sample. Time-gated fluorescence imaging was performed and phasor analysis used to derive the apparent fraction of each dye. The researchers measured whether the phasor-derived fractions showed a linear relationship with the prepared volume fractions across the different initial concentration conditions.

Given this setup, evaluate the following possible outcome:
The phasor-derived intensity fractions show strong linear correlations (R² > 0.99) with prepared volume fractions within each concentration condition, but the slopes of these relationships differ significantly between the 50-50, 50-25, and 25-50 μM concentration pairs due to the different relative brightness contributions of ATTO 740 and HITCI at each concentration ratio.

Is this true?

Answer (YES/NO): NO